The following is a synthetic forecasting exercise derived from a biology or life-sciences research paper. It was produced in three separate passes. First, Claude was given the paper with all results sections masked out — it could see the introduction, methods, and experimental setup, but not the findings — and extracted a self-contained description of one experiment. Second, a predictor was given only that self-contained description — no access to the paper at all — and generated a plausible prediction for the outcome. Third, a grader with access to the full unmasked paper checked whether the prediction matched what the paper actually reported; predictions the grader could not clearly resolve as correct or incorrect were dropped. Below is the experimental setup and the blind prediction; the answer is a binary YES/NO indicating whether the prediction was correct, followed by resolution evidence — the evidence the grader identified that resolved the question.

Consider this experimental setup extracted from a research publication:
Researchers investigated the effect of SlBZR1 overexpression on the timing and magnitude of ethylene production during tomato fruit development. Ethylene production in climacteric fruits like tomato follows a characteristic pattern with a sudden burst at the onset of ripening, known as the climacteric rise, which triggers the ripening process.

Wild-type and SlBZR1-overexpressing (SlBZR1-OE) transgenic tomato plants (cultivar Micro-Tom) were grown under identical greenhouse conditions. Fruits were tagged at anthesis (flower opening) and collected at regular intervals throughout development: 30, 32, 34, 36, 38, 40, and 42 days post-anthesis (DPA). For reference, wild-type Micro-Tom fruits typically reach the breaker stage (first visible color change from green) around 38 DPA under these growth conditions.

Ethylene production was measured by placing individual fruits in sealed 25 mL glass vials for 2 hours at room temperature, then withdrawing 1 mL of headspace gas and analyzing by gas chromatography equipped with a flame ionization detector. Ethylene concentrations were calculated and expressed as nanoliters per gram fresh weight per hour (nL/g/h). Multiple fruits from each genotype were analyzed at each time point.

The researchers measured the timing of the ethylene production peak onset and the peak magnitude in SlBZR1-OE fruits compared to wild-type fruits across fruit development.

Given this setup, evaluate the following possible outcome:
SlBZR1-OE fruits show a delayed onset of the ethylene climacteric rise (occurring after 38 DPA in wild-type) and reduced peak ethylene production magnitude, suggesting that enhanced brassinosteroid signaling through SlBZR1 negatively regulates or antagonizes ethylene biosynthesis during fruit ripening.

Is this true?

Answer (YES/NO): NO